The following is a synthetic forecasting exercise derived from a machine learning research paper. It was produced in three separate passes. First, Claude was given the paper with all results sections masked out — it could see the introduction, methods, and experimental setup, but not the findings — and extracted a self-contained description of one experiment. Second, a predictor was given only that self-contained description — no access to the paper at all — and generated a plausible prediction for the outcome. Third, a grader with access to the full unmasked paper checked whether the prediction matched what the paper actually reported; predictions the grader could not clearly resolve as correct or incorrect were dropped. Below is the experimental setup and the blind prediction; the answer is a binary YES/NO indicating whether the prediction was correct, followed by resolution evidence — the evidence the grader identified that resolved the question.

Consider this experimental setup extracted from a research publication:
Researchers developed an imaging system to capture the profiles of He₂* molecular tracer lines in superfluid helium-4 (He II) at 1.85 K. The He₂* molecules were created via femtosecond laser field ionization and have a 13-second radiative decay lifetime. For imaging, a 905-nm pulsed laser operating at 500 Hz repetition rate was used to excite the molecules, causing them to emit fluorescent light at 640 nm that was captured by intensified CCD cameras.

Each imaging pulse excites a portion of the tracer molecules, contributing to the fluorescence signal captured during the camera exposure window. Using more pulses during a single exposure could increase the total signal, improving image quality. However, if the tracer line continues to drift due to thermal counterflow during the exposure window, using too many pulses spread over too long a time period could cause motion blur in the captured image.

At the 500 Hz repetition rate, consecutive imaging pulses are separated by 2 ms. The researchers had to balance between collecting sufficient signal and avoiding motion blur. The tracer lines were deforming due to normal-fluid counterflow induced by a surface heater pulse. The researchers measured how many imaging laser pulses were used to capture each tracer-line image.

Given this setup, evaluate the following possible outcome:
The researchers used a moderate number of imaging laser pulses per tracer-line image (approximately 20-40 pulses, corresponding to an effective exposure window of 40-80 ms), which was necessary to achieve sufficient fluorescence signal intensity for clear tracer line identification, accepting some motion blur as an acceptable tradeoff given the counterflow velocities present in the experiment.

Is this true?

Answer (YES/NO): NO